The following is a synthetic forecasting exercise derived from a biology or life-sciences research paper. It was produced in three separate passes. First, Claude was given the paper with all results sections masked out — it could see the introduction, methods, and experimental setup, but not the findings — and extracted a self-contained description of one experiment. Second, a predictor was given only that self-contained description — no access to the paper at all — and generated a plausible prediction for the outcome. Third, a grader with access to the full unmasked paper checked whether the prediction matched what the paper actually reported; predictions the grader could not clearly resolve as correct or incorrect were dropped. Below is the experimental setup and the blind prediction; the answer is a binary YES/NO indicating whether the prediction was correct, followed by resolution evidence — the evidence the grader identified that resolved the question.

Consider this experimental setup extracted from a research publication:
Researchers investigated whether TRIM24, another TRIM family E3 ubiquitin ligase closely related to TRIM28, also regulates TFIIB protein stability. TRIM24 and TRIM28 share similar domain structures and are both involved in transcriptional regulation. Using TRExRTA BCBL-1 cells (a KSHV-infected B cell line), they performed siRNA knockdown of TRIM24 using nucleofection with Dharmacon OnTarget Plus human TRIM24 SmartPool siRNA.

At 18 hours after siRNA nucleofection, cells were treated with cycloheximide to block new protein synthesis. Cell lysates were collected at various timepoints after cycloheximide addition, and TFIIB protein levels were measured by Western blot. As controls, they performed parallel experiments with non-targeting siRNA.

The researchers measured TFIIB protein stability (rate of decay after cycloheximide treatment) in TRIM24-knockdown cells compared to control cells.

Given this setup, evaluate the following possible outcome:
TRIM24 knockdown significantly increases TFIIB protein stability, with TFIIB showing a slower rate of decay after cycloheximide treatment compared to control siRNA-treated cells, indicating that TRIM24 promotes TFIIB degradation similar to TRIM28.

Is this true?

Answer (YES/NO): NO